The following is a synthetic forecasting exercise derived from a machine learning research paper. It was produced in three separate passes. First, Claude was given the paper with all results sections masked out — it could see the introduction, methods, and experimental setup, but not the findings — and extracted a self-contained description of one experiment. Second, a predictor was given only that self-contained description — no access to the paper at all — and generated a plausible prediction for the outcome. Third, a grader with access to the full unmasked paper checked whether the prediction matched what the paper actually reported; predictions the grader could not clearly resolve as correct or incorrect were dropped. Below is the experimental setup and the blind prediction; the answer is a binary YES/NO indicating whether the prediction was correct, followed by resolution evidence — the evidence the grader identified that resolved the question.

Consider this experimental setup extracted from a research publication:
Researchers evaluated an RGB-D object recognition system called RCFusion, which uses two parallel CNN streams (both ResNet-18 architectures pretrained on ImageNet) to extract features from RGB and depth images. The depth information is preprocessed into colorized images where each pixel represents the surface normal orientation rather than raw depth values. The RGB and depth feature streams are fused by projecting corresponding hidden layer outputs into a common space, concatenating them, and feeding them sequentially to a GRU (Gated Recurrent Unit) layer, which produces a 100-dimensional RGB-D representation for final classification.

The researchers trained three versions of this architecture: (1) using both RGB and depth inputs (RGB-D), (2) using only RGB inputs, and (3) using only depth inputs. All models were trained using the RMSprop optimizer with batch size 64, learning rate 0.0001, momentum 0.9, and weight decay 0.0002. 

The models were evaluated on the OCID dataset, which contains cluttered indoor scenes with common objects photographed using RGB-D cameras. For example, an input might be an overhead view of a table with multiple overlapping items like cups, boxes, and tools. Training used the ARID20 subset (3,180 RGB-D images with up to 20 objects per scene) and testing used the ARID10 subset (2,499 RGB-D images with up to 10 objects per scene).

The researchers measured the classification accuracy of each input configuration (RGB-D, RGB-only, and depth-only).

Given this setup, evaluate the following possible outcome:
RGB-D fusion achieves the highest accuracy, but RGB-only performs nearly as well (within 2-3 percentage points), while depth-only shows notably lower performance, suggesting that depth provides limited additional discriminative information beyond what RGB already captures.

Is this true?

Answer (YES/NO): NO